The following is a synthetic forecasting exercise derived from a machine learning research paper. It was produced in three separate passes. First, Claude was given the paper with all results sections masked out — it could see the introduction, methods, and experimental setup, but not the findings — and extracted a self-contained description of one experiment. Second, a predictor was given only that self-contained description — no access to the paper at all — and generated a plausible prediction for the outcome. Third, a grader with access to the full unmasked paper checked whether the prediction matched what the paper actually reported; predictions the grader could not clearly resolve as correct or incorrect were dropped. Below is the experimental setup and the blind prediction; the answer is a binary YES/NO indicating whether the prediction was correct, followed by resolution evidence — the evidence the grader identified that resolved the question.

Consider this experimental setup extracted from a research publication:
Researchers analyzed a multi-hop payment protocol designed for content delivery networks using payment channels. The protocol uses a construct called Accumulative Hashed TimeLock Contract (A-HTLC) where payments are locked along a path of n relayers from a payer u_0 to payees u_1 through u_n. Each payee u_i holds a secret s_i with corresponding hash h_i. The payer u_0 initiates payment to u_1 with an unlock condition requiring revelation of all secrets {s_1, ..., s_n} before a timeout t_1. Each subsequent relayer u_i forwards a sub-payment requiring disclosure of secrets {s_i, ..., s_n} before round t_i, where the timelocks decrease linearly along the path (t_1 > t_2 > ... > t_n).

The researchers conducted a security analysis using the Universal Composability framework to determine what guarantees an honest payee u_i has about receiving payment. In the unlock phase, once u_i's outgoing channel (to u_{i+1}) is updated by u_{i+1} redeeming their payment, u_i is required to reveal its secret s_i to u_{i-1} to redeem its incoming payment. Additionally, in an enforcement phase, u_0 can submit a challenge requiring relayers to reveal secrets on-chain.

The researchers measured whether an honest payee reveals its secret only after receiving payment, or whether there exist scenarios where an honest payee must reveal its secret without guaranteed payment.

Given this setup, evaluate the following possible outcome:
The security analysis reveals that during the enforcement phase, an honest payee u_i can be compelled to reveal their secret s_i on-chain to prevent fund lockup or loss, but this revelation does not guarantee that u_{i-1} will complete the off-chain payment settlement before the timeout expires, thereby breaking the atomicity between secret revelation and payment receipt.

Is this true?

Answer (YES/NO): NO